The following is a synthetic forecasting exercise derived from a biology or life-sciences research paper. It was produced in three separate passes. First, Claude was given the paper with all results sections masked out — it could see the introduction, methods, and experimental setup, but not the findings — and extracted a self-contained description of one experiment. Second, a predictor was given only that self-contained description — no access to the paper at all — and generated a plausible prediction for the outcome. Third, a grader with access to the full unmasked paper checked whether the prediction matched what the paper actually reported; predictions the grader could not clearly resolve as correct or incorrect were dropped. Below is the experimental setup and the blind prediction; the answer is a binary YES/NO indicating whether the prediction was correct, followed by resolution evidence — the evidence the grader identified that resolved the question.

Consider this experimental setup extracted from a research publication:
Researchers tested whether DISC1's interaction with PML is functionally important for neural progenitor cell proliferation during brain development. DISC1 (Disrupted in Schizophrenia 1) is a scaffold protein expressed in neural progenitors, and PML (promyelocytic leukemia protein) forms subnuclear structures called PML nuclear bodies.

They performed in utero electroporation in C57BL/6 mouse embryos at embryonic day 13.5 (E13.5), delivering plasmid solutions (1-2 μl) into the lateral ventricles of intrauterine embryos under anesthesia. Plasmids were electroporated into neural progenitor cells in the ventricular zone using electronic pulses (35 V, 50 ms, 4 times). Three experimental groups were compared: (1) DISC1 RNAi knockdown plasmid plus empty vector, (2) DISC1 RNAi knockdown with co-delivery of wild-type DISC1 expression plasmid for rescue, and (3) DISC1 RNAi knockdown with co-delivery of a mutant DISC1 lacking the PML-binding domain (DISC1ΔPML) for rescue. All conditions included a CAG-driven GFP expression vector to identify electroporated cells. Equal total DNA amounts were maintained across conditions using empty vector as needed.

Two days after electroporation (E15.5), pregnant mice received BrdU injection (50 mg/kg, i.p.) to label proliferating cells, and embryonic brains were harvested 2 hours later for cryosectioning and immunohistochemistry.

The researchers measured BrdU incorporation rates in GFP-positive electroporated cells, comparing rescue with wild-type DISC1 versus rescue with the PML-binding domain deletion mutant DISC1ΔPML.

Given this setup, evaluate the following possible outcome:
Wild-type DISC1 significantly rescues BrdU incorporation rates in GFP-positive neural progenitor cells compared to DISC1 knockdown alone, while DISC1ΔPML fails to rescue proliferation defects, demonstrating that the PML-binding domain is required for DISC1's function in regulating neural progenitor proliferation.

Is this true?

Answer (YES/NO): YES